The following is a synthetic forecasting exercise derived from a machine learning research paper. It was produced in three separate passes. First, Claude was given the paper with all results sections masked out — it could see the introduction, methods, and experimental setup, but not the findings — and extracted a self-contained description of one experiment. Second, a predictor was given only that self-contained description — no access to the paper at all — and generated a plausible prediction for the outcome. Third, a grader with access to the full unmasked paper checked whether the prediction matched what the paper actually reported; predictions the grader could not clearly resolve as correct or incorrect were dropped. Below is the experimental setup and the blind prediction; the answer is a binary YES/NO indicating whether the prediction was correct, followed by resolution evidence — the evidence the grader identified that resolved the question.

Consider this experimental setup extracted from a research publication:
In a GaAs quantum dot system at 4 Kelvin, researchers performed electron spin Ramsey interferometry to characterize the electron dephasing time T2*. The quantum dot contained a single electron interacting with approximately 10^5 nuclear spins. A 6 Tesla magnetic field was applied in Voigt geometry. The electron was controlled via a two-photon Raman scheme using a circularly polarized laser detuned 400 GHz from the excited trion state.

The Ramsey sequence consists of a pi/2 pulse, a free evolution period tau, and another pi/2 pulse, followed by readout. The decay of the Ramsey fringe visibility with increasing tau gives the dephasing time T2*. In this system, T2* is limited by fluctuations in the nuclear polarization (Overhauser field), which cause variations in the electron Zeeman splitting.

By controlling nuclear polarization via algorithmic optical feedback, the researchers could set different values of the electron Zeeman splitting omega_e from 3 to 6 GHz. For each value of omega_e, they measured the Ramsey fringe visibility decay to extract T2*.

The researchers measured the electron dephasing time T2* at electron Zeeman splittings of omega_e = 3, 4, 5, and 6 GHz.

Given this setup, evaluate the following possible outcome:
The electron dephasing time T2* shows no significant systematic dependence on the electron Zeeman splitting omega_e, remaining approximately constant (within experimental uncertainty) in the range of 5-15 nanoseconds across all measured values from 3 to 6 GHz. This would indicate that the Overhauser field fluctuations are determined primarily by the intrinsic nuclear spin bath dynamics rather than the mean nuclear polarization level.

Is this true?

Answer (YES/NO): NO